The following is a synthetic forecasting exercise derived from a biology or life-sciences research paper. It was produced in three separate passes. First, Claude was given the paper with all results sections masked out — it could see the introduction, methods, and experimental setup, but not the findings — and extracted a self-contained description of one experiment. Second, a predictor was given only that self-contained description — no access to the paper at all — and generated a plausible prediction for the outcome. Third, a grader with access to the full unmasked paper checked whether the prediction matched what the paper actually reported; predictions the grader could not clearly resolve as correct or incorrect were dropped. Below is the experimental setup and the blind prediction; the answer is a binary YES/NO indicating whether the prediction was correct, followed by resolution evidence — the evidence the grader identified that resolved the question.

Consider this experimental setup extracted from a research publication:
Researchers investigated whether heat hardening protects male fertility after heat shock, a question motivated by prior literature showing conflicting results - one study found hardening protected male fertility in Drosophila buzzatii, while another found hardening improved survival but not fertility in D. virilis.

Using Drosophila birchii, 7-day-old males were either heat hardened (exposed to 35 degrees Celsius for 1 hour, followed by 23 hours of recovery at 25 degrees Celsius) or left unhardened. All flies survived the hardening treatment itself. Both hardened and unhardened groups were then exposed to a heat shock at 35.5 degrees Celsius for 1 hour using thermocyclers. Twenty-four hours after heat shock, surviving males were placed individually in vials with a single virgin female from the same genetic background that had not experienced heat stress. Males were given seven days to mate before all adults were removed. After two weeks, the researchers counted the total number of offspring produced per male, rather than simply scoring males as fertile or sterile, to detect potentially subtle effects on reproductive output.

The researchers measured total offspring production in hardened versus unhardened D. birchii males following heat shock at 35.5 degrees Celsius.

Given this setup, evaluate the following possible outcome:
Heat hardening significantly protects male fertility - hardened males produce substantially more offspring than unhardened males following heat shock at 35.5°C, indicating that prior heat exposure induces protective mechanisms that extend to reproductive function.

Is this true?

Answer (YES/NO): YES